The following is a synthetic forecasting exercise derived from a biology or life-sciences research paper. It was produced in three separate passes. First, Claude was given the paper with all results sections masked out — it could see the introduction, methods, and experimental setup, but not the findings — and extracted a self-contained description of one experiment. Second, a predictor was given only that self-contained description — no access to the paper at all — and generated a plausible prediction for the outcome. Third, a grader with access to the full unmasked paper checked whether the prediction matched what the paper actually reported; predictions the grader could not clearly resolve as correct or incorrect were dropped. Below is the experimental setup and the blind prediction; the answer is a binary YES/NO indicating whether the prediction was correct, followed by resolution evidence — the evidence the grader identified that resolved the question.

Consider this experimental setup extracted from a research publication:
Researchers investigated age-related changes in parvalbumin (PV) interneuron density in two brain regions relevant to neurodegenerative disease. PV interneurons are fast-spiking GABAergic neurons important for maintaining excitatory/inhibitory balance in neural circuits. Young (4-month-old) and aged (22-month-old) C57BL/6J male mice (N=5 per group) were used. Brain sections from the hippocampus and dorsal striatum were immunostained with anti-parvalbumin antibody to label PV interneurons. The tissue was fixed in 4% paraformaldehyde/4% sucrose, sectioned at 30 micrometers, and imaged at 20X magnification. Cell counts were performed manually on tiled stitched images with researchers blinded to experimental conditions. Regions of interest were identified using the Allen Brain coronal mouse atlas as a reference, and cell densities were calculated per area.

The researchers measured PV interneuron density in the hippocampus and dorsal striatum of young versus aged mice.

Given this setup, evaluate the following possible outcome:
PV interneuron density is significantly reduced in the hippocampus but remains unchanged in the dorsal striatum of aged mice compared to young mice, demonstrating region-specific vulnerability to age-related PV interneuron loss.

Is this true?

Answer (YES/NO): NO